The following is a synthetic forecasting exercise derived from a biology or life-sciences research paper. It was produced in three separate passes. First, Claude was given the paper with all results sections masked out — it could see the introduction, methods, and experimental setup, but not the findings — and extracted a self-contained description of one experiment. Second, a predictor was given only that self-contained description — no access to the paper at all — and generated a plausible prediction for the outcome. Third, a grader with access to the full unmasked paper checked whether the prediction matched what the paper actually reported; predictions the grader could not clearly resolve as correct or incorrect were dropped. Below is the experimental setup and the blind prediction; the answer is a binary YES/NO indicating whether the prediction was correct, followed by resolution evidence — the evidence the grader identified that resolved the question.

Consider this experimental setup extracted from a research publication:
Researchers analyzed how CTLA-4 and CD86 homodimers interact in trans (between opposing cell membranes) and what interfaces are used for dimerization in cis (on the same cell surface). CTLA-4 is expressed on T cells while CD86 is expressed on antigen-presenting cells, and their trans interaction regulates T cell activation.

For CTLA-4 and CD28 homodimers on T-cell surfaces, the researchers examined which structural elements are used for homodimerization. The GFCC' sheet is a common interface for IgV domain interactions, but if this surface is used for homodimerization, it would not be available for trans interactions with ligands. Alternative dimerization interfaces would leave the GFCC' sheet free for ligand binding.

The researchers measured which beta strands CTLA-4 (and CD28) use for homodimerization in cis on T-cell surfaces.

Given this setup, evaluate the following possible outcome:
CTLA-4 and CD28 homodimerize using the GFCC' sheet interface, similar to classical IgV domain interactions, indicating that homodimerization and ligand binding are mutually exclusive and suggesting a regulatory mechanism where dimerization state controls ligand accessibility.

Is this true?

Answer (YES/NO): NO